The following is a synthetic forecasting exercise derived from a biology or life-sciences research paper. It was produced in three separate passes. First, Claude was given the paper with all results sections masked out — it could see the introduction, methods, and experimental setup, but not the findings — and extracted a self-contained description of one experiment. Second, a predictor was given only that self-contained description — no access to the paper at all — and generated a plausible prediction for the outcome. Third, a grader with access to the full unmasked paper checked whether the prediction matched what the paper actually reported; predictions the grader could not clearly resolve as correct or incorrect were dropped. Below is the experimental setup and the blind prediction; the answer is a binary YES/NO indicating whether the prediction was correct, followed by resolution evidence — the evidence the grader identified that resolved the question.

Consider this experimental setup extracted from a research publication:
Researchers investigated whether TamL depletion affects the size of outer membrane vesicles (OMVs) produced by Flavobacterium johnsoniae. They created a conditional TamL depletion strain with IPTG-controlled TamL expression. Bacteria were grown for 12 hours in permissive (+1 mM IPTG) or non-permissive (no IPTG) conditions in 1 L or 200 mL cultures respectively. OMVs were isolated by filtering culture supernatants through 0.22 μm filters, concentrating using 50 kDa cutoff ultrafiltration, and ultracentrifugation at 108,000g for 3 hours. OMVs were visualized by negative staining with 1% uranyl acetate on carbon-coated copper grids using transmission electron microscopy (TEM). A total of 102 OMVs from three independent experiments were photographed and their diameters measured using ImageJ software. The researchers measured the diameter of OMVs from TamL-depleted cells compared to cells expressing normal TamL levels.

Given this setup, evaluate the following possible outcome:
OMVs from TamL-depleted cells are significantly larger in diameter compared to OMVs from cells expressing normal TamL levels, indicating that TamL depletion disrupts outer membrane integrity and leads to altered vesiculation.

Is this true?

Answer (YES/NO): YES